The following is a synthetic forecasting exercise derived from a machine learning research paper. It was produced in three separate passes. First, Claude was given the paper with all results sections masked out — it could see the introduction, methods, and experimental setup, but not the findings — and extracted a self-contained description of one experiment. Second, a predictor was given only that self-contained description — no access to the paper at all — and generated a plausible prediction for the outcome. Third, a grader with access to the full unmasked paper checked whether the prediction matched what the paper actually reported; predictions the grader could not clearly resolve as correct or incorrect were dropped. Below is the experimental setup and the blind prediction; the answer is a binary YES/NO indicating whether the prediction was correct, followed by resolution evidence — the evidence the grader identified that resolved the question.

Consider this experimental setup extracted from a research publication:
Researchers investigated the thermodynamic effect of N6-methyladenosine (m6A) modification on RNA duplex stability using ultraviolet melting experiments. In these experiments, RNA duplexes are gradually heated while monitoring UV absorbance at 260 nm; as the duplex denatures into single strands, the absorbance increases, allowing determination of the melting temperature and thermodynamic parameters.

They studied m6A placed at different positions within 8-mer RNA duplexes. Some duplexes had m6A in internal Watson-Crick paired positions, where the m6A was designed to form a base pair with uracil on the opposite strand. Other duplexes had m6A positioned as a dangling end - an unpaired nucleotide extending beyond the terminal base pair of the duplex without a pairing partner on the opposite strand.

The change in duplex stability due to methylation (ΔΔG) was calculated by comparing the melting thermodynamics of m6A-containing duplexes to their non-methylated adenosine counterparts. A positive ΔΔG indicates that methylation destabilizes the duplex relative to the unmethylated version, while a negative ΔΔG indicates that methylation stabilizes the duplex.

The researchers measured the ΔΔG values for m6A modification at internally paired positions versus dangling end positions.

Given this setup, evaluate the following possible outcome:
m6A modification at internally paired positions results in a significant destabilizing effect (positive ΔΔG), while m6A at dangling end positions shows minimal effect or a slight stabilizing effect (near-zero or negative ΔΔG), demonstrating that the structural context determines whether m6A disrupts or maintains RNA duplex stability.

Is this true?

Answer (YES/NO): YES